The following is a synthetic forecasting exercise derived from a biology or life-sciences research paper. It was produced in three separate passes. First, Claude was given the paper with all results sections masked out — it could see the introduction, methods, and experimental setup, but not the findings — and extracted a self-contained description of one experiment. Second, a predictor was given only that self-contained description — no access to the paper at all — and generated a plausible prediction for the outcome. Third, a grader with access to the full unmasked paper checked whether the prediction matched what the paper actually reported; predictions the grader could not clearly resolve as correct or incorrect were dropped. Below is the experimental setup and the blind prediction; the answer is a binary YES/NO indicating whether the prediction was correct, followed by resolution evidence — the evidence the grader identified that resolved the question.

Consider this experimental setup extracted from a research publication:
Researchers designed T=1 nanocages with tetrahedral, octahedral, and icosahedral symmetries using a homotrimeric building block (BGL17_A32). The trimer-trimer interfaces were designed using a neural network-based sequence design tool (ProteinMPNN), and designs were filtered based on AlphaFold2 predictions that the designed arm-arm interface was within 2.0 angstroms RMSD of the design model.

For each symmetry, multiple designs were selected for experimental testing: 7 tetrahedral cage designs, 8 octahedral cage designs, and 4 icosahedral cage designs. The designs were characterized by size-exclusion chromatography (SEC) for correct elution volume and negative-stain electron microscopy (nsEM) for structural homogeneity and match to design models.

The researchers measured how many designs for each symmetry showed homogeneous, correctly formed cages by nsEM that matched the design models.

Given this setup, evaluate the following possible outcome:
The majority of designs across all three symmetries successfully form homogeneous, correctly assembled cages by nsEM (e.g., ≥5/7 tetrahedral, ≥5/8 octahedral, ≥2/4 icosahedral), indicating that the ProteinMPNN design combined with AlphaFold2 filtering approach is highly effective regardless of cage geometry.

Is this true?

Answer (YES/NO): NO